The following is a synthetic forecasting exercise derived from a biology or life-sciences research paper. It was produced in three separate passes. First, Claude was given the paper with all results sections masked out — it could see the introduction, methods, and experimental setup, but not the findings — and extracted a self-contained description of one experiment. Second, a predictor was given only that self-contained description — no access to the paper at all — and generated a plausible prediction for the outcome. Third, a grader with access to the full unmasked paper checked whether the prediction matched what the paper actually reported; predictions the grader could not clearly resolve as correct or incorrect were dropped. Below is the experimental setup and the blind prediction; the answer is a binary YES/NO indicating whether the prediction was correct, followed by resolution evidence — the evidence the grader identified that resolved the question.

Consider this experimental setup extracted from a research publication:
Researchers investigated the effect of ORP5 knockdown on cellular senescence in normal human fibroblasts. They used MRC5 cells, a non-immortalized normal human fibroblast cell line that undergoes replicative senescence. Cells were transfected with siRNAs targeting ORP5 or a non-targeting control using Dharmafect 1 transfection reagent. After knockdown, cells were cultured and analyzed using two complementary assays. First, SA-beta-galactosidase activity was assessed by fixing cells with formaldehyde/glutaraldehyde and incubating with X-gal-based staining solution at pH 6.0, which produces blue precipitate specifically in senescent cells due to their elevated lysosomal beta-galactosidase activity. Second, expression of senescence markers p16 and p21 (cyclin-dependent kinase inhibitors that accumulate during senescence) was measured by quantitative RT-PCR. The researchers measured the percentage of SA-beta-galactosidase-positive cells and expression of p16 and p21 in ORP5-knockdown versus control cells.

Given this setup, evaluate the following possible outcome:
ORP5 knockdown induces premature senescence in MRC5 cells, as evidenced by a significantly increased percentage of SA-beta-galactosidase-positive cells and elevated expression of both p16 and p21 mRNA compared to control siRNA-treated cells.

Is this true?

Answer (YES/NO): YES